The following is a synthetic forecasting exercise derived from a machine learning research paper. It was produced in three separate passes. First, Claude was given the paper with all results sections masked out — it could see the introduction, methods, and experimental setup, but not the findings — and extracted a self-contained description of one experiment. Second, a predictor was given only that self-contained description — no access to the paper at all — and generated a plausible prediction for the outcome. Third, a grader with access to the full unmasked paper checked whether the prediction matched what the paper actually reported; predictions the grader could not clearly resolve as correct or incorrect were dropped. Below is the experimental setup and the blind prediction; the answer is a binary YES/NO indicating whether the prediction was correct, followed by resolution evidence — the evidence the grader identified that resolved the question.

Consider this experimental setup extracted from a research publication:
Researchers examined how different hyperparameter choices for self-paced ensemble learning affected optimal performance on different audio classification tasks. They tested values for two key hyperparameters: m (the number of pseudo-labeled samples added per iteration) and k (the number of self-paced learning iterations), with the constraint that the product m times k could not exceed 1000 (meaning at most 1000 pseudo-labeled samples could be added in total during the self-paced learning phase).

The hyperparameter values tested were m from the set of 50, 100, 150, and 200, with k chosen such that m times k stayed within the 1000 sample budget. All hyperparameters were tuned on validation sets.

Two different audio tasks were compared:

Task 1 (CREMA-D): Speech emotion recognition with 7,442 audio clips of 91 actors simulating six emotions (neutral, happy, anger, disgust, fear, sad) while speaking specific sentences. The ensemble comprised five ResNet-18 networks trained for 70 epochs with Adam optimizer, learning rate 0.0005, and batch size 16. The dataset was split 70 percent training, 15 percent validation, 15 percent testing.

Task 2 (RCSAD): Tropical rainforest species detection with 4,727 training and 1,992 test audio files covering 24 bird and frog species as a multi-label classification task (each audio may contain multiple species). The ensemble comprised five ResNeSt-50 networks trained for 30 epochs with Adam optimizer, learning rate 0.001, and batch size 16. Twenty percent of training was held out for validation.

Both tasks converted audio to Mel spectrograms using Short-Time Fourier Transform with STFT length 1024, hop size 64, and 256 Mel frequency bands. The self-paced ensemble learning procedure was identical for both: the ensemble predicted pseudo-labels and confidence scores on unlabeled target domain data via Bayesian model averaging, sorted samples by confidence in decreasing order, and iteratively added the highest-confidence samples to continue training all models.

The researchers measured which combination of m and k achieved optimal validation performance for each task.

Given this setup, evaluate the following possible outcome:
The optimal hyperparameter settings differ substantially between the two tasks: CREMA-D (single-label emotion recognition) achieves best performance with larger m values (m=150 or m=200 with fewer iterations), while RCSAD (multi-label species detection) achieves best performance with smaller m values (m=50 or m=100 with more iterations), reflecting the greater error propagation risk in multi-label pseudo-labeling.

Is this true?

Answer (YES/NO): NO